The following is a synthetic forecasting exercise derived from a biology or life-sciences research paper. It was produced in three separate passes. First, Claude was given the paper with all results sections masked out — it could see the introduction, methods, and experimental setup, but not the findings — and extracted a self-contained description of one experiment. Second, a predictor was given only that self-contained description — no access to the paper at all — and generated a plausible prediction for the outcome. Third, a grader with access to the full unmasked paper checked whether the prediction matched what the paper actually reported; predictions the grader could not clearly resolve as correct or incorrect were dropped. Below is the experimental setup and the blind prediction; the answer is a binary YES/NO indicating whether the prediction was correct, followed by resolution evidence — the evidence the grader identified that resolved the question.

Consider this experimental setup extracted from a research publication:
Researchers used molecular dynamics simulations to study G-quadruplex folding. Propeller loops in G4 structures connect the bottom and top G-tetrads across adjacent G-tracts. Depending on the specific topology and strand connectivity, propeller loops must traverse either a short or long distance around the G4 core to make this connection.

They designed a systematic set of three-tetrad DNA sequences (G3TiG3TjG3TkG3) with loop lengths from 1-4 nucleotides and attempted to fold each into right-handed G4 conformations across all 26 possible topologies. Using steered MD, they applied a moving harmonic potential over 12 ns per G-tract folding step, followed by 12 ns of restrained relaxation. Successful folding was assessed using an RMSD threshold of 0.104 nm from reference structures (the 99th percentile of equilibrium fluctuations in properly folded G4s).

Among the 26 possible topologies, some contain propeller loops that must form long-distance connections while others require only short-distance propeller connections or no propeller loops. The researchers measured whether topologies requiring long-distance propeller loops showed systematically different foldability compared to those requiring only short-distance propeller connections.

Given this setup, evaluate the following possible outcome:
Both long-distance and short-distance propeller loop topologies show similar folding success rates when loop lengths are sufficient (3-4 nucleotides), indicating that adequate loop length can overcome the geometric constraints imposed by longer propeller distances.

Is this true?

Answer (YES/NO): NO